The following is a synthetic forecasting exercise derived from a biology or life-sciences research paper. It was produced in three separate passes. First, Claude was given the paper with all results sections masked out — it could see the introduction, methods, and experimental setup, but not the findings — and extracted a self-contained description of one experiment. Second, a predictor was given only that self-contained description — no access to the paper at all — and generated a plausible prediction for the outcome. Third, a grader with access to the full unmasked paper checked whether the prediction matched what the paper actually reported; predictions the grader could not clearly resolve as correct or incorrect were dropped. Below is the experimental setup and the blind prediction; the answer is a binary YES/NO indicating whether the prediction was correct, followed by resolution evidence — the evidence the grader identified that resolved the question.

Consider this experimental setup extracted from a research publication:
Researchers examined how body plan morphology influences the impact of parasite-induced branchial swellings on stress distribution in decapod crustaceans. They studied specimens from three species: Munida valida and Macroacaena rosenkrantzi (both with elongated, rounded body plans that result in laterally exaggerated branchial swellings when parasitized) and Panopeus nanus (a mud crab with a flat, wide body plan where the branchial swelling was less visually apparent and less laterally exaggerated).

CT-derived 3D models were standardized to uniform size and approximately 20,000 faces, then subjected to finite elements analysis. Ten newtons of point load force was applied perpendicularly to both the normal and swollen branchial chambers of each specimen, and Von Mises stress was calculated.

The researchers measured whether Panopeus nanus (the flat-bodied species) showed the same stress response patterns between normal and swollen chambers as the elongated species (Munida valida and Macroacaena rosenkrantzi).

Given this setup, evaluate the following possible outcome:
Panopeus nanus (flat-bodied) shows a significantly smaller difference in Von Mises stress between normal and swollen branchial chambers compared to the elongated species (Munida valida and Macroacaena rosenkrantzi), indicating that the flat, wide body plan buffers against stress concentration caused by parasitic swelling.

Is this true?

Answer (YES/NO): YES